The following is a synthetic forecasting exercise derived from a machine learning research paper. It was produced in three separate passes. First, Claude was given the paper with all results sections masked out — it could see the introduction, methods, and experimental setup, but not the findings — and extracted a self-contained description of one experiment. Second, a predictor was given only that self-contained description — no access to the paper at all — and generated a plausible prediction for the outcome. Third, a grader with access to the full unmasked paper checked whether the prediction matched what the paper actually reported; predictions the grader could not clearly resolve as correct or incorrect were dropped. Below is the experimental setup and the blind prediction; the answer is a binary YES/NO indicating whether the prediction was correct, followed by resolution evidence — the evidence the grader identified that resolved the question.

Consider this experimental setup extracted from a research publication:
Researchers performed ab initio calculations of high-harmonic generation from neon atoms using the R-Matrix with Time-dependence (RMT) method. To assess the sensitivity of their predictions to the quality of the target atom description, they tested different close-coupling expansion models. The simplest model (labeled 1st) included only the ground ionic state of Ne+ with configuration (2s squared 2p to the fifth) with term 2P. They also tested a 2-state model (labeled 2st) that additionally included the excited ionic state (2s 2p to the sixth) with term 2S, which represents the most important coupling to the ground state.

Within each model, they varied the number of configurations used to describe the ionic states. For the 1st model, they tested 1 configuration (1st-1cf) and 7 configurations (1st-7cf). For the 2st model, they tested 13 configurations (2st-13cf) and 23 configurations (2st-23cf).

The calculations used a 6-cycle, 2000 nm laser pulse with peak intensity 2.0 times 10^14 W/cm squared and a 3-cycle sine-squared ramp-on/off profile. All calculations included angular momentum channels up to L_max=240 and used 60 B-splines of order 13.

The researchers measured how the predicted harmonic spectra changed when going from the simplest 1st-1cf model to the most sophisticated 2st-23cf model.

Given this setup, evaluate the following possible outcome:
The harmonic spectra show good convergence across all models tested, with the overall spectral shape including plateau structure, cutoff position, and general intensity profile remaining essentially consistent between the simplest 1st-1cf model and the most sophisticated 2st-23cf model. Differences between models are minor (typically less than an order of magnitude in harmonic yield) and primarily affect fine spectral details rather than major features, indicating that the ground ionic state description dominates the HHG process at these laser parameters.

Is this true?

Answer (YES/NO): NO